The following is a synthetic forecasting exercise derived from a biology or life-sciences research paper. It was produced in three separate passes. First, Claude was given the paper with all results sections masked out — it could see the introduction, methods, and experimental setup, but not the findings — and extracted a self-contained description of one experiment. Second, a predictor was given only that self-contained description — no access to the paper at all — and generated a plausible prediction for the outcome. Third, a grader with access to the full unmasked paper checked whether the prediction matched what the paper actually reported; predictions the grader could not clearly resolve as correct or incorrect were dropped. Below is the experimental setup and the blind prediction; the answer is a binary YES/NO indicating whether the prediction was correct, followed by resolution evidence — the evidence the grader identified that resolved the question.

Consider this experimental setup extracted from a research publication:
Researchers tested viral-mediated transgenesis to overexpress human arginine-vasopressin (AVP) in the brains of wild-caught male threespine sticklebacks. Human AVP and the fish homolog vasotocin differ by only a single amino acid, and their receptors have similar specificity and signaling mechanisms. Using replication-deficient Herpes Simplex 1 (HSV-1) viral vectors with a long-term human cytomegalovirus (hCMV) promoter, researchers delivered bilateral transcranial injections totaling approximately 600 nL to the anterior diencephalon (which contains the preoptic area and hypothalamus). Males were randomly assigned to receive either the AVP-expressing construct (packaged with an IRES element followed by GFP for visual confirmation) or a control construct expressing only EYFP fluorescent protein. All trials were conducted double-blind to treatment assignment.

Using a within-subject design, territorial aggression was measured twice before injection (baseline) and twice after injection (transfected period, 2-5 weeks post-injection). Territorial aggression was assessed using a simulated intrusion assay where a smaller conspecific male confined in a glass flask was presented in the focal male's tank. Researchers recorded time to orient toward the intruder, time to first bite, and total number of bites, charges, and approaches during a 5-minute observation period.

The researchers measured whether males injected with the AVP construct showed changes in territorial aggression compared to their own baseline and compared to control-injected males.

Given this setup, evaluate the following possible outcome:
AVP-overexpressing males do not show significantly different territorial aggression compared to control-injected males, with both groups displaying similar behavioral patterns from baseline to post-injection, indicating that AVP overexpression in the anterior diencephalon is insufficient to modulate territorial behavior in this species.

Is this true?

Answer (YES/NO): NO